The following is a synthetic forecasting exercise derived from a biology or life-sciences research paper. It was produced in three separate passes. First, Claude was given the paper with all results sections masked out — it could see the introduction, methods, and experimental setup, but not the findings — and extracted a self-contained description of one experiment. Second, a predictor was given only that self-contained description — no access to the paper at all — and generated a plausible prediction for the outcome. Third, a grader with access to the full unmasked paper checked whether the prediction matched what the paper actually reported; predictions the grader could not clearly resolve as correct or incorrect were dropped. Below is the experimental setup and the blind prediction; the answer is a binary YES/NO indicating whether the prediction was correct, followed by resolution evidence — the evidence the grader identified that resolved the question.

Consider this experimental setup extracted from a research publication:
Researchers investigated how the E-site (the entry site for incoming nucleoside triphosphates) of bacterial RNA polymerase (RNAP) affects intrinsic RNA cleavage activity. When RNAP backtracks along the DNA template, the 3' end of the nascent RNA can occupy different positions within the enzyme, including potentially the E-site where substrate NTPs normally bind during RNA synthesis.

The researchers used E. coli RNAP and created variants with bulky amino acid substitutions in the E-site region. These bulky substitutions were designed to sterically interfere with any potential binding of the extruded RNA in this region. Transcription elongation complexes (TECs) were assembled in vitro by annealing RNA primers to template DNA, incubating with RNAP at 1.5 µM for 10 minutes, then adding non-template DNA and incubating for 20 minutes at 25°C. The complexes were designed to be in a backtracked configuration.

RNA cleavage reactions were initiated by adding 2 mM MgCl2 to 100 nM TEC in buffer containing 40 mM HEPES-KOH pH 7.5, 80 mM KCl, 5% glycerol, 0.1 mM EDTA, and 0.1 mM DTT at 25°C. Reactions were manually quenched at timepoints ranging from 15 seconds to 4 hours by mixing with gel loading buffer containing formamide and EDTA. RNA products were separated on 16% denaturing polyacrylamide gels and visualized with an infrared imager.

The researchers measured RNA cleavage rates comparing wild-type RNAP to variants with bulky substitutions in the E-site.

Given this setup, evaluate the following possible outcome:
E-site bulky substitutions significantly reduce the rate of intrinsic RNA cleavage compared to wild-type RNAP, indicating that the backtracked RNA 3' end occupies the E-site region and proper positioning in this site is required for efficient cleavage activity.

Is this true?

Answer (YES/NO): NO